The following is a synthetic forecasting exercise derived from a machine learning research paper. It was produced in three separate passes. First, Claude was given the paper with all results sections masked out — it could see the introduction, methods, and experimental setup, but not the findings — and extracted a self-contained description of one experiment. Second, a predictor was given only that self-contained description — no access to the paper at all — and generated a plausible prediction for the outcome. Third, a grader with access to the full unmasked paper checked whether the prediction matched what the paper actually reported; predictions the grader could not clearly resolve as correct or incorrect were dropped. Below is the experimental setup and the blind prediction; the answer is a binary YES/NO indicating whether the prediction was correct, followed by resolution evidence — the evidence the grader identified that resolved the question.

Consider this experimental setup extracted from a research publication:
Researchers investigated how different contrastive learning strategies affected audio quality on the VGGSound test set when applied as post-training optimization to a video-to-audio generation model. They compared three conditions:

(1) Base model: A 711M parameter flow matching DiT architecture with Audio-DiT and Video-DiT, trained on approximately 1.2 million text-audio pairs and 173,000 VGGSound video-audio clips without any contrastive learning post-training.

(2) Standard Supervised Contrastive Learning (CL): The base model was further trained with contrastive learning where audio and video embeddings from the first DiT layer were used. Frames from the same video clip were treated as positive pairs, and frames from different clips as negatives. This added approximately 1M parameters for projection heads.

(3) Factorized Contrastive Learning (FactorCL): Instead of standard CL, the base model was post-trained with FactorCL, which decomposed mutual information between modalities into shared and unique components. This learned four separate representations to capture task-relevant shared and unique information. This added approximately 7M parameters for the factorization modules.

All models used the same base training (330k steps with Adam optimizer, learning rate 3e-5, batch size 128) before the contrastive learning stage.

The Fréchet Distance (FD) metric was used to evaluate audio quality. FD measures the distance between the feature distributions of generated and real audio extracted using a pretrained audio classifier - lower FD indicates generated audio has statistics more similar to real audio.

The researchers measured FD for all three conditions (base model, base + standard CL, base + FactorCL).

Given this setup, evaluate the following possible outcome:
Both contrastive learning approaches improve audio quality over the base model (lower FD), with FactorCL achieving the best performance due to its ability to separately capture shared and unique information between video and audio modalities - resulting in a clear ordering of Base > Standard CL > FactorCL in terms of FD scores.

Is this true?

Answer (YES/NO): NO